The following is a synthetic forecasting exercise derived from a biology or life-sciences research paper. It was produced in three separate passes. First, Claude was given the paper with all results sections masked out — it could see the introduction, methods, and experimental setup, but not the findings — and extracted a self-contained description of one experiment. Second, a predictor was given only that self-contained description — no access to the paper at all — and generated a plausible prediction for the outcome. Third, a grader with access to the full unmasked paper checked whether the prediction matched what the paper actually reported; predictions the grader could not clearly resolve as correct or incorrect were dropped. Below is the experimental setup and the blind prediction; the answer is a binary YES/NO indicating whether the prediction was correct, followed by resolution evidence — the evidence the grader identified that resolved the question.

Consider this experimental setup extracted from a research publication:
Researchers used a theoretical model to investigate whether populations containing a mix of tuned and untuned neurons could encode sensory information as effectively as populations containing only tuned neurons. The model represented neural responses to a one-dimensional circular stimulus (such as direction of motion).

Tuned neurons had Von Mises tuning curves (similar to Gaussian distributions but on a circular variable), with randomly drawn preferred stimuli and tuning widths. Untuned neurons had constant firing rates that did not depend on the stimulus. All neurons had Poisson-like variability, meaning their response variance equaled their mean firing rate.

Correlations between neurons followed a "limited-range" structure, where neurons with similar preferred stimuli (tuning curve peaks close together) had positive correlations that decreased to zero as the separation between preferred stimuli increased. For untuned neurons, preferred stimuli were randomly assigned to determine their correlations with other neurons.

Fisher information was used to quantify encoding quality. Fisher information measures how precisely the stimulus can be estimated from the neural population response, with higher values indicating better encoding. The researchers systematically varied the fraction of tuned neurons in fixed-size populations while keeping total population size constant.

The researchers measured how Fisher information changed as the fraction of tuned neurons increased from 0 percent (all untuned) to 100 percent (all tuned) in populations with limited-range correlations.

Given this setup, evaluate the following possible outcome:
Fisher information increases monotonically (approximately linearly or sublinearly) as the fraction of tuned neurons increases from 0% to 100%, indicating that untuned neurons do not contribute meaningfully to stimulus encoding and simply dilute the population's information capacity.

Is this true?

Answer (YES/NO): NO